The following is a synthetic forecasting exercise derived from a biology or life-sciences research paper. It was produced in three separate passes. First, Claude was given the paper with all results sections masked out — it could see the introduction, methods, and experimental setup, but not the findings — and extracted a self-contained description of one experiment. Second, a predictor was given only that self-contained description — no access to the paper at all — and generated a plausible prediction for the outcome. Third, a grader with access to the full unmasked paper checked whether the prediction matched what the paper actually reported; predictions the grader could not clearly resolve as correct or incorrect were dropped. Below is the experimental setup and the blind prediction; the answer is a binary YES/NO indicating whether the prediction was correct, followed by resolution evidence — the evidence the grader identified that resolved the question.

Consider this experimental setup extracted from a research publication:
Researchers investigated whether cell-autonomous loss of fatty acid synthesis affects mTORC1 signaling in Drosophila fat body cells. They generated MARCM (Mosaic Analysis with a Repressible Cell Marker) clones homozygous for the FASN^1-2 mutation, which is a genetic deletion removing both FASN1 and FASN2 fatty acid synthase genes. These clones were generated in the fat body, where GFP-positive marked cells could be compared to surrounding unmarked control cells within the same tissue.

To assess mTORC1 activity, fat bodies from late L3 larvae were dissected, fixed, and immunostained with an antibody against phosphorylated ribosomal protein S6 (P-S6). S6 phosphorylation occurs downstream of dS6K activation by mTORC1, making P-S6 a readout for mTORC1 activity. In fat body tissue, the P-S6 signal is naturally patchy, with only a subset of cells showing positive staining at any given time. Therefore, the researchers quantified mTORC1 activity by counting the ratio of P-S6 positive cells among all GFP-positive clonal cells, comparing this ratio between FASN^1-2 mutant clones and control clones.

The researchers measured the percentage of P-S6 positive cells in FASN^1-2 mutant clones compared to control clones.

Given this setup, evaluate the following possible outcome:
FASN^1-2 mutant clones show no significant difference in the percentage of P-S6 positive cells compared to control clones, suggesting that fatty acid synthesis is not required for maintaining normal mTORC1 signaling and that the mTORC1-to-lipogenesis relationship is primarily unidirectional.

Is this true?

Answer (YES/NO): YES